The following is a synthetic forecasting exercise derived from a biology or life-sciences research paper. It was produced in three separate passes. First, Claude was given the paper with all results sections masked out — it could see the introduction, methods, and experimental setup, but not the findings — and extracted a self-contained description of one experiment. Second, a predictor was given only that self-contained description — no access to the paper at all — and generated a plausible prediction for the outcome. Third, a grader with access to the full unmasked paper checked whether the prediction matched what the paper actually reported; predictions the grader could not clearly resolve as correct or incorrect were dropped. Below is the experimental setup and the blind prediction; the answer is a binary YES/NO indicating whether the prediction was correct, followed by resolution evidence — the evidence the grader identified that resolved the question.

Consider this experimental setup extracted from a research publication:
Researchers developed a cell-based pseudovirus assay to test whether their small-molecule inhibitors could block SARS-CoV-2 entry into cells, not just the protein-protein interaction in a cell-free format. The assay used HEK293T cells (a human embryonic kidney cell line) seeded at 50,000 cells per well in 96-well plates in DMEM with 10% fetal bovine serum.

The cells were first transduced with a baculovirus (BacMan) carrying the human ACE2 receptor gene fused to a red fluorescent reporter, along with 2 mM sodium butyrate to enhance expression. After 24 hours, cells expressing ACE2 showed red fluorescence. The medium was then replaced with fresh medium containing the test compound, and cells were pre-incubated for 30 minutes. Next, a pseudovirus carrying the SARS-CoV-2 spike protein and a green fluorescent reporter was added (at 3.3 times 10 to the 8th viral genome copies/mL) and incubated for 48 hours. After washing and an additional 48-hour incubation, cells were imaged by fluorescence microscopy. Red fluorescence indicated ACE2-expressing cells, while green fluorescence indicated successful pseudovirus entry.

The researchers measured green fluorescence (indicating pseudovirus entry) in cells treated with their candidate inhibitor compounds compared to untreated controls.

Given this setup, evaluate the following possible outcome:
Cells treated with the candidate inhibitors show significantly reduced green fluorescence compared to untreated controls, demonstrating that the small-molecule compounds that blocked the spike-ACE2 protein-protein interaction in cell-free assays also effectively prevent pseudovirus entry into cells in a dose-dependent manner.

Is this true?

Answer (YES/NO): YES